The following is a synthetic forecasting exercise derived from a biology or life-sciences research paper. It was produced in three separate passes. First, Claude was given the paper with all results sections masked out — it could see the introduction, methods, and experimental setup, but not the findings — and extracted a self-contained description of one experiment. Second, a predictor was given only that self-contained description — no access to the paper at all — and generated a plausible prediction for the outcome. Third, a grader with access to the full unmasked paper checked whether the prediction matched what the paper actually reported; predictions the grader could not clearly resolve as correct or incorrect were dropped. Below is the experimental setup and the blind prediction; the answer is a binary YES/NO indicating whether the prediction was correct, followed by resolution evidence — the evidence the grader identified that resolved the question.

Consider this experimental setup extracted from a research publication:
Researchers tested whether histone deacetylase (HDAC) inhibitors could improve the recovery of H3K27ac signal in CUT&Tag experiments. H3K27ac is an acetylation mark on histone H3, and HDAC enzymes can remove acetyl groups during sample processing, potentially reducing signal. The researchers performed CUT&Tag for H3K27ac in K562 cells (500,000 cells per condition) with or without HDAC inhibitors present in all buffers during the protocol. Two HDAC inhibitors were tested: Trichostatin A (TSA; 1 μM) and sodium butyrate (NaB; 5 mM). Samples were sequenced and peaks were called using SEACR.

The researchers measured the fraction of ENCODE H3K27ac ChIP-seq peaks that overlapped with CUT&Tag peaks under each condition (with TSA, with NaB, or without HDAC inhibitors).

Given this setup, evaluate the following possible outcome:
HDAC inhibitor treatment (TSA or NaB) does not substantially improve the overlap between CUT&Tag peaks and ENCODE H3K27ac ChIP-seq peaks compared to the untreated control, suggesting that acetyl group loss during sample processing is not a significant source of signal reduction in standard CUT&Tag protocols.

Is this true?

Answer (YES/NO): YES